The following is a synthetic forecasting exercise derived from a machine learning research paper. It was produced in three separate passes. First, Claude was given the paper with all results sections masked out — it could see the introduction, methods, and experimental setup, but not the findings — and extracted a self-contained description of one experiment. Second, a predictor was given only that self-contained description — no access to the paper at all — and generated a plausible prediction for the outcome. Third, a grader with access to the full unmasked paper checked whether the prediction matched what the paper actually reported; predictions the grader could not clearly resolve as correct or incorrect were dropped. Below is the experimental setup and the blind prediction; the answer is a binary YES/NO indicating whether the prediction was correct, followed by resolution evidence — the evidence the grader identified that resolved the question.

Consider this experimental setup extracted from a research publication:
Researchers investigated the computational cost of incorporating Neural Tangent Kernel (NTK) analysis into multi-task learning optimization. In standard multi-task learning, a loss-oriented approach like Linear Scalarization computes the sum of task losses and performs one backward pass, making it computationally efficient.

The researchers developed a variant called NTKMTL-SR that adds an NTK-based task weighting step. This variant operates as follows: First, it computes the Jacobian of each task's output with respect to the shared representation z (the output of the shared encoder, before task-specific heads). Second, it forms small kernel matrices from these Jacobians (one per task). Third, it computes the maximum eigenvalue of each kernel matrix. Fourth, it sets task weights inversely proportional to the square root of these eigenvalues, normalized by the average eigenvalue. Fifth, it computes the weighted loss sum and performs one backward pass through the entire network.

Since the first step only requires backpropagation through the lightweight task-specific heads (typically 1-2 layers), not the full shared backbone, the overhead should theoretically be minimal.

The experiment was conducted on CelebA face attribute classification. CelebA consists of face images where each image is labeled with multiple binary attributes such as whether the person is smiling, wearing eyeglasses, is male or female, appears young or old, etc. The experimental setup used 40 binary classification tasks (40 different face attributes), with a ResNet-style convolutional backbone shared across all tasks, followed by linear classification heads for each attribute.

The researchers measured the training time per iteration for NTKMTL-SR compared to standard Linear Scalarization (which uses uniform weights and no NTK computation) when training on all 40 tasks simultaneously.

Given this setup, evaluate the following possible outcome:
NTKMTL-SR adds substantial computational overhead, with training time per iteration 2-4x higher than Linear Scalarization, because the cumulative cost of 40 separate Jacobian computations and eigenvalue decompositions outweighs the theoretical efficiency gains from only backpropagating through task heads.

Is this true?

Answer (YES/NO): NO